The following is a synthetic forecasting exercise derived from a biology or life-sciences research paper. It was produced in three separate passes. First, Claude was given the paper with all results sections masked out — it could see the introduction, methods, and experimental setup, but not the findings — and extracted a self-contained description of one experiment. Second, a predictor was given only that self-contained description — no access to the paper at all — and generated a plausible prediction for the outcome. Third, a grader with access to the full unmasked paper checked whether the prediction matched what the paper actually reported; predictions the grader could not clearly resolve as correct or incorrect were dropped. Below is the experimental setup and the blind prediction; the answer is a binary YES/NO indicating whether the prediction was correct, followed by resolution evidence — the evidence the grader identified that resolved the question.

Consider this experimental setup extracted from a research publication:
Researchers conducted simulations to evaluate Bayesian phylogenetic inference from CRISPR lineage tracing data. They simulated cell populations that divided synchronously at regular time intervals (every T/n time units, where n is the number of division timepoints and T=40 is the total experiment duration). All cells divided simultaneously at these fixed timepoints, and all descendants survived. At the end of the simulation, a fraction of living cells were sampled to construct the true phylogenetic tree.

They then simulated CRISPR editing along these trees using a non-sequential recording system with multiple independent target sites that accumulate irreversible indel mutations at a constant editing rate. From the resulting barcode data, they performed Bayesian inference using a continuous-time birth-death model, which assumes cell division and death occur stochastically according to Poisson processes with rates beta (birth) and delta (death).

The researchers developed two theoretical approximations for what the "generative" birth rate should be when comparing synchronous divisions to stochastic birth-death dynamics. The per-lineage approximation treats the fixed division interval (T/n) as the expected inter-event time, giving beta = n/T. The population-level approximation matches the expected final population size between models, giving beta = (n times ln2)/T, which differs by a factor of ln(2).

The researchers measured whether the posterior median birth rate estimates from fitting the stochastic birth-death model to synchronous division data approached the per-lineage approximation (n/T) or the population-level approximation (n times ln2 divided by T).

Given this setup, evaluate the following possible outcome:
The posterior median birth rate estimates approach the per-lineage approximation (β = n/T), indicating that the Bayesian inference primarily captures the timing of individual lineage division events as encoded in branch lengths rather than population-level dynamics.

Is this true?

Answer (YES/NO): NO